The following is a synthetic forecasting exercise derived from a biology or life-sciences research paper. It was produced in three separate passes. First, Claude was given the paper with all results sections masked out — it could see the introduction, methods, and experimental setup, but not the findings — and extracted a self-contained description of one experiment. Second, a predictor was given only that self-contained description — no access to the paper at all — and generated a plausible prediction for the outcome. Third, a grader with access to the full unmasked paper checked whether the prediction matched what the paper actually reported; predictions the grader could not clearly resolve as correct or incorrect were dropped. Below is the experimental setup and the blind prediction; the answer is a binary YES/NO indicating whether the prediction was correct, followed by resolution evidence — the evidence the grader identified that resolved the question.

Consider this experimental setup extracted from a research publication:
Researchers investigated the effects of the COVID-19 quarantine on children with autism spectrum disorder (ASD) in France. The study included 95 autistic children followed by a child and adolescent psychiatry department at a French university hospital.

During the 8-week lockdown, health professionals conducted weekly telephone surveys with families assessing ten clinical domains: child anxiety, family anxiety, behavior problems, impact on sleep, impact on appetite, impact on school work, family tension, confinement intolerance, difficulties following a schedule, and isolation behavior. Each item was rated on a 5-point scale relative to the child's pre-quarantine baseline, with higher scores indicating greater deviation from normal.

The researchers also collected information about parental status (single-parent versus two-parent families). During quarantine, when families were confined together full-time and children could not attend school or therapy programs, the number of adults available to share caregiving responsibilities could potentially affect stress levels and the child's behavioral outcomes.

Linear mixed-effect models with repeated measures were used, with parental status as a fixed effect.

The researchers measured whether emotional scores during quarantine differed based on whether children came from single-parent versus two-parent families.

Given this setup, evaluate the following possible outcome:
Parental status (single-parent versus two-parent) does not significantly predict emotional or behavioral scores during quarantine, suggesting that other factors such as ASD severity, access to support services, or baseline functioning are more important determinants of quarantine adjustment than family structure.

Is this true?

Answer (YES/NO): YES